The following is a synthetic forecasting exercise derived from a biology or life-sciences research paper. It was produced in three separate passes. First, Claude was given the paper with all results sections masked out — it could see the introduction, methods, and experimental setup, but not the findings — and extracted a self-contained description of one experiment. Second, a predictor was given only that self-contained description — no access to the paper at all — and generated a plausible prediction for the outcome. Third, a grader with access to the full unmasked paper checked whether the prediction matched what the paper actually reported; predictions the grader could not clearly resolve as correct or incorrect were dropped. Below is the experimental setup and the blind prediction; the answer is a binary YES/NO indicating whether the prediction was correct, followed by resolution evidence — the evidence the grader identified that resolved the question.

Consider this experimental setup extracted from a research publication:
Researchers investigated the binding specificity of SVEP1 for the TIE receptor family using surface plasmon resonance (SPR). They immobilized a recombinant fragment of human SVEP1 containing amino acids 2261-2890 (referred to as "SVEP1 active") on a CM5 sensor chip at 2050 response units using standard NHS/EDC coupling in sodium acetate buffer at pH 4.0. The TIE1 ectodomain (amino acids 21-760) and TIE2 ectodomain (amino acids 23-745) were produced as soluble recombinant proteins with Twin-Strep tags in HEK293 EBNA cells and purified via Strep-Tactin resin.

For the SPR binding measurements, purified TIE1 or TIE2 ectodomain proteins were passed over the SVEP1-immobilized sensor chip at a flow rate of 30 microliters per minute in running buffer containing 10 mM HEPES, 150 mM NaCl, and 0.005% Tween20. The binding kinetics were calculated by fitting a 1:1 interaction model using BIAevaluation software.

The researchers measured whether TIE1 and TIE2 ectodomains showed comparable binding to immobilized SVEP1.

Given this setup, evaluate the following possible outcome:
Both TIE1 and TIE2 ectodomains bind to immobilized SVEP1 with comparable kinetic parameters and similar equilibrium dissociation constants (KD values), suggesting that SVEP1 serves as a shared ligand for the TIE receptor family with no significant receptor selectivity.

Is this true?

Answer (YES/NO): NO